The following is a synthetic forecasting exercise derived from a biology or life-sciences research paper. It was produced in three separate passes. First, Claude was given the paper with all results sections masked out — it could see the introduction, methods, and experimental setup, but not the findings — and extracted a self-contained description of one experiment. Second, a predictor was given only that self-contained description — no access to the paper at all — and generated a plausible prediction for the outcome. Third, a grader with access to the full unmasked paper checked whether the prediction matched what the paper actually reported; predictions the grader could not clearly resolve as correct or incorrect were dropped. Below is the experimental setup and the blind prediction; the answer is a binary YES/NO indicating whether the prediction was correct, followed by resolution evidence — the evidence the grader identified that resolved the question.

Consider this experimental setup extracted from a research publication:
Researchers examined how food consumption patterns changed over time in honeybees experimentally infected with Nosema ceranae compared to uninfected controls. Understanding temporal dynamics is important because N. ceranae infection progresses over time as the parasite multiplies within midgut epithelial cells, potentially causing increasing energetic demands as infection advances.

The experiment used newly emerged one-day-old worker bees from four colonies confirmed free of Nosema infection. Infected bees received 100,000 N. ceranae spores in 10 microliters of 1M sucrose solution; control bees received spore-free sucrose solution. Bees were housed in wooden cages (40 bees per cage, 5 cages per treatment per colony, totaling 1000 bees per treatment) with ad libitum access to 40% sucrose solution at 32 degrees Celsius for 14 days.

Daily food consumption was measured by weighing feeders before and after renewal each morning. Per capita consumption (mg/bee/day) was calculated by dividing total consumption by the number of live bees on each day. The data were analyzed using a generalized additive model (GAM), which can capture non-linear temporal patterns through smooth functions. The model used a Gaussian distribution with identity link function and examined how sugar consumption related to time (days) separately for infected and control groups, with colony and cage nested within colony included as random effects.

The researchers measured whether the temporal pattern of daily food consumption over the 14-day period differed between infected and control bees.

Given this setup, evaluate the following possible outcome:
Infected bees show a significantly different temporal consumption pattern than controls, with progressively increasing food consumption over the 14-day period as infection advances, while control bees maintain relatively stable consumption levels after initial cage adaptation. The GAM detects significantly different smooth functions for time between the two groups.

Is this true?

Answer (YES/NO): NO